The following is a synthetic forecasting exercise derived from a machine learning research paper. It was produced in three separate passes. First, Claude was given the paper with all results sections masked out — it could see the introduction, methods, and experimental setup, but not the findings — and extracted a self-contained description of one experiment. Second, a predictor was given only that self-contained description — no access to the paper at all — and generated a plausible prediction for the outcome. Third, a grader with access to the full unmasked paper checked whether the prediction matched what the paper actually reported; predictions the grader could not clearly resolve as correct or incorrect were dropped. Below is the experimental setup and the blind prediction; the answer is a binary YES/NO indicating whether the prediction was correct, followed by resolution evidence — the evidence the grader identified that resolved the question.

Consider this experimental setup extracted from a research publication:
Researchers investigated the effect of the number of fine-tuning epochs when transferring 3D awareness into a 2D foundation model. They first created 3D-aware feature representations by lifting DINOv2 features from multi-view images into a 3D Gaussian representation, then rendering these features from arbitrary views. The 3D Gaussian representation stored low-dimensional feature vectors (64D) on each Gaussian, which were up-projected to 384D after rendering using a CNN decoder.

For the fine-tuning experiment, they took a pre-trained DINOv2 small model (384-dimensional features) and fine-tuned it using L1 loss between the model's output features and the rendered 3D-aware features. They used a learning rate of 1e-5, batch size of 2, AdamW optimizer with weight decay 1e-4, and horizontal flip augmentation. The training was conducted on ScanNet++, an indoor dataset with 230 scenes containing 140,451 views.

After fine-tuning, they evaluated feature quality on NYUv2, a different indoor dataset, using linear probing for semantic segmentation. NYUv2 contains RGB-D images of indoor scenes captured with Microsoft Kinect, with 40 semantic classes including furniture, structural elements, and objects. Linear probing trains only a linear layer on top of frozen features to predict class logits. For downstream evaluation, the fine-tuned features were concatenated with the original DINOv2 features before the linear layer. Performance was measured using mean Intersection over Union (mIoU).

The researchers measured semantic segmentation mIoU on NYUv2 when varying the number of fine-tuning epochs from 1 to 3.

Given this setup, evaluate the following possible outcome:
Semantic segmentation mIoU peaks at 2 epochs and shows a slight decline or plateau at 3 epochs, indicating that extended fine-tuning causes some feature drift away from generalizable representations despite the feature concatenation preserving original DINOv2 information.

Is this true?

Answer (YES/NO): NO